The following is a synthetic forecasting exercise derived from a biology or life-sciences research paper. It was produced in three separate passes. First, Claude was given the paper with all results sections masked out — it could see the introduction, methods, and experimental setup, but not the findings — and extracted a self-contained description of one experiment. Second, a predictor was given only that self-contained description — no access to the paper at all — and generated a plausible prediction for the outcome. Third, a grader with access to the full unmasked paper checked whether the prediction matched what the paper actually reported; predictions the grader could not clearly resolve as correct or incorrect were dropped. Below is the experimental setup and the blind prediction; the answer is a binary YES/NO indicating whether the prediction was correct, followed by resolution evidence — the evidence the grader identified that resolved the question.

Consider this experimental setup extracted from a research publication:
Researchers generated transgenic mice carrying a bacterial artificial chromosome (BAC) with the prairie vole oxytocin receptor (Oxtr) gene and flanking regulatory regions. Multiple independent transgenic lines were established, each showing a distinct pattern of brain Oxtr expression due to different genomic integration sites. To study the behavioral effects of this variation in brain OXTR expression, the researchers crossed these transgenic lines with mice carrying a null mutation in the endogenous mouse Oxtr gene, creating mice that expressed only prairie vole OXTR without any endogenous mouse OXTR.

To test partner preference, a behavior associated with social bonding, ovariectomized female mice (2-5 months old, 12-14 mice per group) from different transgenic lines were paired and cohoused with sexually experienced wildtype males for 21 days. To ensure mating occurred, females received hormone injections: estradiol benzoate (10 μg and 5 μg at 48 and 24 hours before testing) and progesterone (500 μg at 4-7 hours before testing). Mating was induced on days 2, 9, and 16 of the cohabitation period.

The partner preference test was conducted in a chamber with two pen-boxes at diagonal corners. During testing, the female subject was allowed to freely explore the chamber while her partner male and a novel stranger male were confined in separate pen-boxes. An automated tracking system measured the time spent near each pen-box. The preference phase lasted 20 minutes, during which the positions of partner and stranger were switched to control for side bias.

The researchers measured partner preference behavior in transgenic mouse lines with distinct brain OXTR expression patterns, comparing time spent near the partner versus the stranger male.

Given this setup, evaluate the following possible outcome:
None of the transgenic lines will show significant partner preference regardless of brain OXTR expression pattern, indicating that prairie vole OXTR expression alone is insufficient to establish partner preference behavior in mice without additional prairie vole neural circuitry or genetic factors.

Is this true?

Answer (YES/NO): NO